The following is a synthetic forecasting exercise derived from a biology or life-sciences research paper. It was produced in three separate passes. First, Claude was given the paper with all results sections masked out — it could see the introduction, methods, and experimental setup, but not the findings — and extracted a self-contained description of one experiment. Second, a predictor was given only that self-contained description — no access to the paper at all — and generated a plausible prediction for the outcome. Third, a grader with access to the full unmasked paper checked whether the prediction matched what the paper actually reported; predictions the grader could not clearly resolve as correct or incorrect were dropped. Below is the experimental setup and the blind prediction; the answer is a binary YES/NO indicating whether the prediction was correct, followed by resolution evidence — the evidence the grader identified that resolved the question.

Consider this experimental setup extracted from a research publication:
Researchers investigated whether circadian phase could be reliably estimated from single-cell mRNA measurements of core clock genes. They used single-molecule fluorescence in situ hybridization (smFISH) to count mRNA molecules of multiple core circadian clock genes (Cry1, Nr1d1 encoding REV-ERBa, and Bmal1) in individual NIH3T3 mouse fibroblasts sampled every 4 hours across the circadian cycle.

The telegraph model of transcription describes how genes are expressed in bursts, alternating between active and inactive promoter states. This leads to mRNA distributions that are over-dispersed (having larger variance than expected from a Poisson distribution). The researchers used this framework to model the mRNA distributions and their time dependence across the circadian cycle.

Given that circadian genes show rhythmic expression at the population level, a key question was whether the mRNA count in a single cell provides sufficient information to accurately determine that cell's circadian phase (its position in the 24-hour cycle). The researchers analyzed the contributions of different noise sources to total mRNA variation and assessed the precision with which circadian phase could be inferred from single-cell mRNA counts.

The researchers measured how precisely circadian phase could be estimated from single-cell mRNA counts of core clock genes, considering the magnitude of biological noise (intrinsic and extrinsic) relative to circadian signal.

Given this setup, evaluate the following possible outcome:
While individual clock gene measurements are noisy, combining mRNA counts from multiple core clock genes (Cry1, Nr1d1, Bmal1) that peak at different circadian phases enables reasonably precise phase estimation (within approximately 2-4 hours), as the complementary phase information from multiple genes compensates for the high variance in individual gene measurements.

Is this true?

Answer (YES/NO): NO